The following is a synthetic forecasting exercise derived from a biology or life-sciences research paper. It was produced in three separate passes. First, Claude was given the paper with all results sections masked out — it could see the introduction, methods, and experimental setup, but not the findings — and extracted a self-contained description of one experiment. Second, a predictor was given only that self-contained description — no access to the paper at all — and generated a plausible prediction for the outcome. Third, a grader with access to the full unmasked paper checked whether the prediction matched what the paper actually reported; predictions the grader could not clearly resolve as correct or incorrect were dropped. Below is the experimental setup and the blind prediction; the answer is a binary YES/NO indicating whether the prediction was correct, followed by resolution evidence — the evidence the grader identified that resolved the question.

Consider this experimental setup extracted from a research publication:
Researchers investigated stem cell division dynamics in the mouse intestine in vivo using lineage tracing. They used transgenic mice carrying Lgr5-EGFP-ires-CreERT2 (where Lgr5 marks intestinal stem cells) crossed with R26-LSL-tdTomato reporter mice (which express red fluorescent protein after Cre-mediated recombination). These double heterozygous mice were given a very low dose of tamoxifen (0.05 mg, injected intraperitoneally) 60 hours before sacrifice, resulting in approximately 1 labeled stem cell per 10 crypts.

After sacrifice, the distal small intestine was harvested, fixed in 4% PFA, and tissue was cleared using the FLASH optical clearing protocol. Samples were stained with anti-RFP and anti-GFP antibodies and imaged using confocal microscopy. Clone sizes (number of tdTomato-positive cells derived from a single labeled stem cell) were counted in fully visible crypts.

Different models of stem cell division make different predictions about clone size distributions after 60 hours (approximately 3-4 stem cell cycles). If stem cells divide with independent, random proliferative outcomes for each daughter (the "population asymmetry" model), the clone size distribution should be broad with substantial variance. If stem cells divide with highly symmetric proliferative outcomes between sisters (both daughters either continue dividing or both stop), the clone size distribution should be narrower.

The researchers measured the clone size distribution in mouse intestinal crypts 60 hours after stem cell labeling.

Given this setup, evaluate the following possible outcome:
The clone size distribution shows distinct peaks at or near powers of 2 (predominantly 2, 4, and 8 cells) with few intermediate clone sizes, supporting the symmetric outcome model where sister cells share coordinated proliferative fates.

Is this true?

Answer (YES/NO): YES